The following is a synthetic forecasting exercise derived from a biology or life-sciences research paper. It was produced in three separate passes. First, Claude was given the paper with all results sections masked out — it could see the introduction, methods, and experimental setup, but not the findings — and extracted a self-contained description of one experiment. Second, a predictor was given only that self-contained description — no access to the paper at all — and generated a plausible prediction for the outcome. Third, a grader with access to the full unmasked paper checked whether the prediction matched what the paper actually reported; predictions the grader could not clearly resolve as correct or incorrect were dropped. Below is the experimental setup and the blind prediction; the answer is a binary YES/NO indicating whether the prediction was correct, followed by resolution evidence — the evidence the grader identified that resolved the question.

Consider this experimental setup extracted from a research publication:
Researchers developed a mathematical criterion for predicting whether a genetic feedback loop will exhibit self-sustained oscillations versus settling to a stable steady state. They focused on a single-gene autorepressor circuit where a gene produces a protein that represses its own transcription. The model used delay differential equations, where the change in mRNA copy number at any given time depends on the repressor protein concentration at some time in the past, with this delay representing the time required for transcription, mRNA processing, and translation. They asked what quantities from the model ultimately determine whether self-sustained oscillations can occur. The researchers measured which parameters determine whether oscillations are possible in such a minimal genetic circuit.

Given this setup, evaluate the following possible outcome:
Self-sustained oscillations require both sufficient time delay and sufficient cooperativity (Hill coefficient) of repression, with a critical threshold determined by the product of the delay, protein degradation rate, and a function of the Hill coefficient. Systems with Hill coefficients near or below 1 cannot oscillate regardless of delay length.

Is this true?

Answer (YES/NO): NO